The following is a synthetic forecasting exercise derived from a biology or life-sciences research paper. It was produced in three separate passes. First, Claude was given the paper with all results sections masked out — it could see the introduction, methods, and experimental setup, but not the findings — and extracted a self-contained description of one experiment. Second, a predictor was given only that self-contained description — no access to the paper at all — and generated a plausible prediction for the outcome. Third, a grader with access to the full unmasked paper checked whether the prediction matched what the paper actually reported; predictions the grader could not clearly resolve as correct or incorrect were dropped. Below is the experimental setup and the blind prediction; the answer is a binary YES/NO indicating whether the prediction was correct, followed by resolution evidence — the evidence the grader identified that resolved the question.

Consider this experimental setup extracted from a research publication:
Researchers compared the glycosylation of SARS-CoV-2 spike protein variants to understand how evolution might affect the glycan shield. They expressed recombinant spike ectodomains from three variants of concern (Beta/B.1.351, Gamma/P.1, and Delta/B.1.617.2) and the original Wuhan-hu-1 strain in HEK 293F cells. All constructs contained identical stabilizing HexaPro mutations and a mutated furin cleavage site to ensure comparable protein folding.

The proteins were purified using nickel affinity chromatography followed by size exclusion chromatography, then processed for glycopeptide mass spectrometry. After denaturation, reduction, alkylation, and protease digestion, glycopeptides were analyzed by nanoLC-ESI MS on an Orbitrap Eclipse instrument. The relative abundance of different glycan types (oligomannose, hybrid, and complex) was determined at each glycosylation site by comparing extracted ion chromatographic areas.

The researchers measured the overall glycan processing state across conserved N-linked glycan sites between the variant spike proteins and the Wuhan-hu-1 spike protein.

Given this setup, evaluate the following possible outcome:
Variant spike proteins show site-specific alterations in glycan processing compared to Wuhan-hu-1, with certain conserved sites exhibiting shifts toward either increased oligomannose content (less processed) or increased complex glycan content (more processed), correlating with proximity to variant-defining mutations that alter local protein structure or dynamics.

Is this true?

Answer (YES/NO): NO